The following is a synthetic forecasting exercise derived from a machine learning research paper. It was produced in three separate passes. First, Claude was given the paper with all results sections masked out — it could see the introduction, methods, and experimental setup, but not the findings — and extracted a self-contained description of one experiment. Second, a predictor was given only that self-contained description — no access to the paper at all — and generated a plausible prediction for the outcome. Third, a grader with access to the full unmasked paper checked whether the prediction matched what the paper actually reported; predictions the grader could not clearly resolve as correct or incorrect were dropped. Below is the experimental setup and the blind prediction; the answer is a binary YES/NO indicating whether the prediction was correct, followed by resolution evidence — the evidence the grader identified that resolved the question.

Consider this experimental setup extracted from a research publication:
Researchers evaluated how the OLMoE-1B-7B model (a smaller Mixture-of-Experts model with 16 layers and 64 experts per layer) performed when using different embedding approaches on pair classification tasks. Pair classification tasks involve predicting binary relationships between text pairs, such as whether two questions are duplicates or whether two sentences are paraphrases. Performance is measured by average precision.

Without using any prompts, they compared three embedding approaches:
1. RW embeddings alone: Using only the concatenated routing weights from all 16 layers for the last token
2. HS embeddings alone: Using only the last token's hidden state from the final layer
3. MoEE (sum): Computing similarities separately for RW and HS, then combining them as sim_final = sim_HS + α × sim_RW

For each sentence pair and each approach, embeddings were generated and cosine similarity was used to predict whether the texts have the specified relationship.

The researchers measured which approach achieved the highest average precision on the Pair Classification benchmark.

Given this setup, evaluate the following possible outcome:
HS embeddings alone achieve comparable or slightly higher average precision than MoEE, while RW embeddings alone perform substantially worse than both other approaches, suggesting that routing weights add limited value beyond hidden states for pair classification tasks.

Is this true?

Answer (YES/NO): NO